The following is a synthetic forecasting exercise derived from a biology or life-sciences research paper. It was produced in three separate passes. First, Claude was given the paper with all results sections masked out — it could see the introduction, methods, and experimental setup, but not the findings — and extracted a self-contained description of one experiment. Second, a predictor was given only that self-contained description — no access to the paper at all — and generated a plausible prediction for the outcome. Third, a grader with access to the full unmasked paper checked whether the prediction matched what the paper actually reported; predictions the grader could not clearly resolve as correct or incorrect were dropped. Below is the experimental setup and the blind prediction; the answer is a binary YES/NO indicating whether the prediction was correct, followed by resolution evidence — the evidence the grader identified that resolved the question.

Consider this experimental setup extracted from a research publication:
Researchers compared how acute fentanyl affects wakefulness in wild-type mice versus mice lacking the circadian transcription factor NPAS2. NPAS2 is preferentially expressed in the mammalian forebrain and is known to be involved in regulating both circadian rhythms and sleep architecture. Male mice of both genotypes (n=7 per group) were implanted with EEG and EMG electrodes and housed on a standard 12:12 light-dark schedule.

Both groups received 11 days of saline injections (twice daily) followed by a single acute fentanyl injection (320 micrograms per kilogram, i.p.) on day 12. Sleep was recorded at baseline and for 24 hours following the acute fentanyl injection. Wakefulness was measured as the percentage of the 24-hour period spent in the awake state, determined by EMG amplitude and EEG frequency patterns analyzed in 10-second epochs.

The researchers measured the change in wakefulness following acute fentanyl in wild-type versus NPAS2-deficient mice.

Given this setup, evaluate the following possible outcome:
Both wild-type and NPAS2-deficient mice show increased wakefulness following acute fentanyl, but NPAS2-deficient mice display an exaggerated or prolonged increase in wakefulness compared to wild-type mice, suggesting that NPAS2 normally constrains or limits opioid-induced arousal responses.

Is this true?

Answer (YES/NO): YES